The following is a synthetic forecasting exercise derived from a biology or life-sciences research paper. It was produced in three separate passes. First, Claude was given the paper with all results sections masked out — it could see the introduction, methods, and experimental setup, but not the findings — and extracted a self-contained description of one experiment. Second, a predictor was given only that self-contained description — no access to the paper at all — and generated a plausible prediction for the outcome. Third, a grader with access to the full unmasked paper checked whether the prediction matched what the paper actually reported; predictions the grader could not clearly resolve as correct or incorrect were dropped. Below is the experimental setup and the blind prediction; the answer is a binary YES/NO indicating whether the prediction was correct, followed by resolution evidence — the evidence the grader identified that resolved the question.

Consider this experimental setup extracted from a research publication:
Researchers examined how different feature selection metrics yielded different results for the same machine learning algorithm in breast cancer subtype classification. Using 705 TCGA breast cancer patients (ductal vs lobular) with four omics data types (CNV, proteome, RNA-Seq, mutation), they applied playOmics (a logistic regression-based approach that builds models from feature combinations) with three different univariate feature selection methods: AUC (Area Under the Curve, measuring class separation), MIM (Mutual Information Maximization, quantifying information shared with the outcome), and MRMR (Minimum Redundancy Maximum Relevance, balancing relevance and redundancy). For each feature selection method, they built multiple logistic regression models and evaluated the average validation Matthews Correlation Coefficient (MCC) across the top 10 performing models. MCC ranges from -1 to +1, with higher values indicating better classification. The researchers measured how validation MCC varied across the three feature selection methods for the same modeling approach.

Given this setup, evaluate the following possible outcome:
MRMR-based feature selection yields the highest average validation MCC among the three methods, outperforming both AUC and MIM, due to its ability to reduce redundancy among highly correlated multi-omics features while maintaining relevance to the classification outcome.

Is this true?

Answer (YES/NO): NO